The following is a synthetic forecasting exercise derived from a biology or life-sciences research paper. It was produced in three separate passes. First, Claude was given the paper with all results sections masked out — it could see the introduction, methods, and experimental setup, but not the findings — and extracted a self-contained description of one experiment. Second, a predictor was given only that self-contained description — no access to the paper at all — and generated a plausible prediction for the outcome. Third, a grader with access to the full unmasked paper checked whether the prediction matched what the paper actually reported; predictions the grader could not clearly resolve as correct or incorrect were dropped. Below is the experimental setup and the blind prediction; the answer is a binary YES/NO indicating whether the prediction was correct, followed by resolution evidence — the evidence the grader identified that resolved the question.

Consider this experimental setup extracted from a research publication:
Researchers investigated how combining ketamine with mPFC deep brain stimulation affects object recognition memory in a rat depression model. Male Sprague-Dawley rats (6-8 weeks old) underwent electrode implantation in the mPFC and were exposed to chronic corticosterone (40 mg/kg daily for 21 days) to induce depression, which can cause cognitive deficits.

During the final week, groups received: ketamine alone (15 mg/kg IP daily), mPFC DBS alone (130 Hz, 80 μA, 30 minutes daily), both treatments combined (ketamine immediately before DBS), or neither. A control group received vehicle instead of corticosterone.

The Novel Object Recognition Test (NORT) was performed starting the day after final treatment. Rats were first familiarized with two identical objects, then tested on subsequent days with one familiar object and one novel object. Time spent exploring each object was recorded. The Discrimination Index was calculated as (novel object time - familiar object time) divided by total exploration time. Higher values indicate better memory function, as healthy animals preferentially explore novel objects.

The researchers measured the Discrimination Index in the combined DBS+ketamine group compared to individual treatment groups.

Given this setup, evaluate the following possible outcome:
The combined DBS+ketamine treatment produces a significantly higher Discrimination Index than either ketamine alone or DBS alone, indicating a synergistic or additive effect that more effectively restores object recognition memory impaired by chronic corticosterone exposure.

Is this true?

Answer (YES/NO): NO